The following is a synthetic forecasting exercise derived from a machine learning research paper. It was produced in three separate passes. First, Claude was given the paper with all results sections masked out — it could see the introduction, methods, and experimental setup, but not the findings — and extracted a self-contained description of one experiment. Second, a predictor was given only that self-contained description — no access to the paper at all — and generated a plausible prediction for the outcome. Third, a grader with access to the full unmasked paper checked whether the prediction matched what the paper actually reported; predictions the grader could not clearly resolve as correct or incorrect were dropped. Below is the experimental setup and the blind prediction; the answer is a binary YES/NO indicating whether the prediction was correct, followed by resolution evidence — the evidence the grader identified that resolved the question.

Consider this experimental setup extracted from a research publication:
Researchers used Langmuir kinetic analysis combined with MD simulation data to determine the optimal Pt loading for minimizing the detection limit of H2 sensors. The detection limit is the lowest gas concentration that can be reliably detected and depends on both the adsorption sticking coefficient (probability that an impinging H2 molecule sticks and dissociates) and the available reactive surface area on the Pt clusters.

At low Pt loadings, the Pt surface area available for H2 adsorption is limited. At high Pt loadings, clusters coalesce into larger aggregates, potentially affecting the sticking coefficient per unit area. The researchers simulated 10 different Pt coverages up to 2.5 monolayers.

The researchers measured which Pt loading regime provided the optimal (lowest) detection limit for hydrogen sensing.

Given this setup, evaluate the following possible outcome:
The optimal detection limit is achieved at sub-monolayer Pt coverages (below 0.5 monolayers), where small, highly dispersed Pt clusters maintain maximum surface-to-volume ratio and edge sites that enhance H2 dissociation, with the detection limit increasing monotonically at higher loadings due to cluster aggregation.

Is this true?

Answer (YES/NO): NO